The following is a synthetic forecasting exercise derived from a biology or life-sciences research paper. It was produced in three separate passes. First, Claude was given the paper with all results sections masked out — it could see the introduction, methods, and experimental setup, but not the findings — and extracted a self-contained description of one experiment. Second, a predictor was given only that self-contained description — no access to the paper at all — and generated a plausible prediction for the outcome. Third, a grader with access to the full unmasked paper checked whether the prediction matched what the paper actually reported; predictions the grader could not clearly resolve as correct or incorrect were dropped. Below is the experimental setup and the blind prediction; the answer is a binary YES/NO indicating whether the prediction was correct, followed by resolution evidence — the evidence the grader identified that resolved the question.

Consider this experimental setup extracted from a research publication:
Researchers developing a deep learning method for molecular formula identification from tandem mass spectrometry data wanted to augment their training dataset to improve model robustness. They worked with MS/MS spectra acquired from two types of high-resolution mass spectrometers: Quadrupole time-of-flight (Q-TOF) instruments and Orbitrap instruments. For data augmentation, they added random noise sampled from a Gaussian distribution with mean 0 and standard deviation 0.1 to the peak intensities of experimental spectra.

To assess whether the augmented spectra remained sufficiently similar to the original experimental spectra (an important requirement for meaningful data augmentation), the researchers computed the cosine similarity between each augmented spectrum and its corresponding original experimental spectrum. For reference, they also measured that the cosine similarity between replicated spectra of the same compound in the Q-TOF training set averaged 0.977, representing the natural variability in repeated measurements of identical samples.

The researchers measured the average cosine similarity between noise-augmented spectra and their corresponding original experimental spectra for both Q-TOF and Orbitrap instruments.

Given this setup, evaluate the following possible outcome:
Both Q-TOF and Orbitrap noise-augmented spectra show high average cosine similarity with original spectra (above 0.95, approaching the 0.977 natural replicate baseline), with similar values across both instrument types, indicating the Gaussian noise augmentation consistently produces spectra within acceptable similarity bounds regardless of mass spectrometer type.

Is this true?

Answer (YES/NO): NO